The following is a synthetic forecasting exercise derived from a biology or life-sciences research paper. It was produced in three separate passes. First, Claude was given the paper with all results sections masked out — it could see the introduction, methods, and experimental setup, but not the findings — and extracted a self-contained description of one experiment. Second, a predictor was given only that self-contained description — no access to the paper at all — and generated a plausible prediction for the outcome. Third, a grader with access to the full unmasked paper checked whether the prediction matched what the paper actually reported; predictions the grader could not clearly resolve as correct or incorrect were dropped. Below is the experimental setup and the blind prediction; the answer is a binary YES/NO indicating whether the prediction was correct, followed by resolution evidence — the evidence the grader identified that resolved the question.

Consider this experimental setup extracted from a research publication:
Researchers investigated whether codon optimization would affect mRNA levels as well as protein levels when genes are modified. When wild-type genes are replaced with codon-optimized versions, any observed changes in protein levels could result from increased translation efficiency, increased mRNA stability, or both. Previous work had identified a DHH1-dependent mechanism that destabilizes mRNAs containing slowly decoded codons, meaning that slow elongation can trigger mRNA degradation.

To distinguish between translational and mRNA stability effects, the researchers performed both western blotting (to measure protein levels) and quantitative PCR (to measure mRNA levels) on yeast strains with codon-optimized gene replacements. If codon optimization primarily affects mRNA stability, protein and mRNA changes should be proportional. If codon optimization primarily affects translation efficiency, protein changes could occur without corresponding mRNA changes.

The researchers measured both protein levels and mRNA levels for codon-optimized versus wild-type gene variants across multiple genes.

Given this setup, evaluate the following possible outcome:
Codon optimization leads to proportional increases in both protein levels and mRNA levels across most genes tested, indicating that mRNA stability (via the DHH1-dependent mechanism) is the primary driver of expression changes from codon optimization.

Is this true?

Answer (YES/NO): NO